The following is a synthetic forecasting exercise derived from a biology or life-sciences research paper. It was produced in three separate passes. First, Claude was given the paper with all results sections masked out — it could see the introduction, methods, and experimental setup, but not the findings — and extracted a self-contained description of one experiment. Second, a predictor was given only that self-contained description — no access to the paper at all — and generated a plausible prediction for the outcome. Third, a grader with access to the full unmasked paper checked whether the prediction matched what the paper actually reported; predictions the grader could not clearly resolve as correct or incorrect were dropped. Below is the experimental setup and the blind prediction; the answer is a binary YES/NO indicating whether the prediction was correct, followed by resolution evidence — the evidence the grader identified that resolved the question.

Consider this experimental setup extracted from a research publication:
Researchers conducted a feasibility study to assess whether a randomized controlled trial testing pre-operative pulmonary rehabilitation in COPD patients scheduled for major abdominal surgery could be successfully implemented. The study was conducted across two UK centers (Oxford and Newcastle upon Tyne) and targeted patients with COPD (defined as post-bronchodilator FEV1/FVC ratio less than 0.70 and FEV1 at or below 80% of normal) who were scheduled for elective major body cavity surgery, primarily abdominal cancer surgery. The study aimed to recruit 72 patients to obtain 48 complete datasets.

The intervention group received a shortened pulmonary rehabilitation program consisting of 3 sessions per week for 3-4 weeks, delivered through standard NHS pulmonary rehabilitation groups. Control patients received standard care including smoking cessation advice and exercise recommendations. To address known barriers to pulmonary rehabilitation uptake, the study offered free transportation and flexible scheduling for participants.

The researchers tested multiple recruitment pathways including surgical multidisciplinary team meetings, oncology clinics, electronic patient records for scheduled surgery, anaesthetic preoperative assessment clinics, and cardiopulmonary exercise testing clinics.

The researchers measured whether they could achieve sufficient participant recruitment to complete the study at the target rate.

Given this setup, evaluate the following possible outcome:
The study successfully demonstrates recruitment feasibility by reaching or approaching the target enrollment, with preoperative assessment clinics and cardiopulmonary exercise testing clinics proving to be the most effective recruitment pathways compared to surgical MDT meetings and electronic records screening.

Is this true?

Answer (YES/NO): NO